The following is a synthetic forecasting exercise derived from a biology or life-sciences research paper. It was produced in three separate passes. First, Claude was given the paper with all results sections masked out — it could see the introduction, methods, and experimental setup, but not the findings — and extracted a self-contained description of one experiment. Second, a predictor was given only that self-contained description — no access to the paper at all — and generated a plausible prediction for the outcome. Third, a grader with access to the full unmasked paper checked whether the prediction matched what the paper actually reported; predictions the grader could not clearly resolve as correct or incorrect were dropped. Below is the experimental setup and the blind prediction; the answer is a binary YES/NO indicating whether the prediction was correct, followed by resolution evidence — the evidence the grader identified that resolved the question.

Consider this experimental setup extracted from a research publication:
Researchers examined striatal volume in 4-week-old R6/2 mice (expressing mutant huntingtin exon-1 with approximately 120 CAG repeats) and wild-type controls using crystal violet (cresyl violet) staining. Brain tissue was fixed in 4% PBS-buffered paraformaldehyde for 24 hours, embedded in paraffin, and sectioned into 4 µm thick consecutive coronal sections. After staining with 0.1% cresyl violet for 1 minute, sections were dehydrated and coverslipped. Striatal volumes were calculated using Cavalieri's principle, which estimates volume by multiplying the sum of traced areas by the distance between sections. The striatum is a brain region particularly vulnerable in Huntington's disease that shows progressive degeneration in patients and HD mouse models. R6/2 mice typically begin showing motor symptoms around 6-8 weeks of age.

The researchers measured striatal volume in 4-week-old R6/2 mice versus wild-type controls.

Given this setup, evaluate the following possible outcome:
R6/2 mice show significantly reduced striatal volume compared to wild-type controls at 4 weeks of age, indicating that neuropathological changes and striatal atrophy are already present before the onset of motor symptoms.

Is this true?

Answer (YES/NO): NO